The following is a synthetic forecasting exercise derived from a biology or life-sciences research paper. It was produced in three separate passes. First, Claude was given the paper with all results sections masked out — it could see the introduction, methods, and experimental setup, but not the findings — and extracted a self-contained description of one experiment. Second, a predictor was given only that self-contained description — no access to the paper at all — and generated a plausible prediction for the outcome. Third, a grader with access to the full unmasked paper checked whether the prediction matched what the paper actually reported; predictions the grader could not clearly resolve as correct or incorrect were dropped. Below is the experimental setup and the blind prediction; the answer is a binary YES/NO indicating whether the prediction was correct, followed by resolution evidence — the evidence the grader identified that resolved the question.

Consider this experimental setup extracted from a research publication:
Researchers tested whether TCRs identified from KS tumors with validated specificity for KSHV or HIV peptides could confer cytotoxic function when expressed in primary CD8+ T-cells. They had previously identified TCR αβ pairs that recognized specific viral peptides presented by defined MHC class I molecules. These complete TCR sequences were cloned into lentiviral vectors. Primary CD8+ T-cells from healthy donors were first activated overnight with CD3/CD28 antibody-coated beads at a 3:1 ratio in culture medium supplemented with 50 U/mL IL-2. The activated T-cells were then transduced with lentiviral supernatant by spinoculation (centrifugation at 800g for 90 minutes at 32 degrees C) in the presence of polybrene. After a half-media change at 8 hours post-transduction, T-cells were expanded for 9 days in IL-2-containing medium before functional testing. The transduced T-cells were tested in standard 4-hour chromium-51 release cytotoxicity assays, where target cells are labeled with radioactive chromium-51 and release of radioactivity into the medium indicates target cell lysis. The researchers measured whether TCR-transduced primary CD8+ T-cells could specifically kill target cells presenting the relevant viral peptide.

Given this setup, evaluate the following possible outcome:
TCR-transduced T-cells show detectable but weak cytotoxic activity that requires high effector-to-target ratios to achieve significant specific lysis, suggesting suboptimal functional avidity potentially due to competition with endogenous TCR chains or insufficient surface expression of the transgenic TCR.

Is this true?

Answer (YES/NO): NO